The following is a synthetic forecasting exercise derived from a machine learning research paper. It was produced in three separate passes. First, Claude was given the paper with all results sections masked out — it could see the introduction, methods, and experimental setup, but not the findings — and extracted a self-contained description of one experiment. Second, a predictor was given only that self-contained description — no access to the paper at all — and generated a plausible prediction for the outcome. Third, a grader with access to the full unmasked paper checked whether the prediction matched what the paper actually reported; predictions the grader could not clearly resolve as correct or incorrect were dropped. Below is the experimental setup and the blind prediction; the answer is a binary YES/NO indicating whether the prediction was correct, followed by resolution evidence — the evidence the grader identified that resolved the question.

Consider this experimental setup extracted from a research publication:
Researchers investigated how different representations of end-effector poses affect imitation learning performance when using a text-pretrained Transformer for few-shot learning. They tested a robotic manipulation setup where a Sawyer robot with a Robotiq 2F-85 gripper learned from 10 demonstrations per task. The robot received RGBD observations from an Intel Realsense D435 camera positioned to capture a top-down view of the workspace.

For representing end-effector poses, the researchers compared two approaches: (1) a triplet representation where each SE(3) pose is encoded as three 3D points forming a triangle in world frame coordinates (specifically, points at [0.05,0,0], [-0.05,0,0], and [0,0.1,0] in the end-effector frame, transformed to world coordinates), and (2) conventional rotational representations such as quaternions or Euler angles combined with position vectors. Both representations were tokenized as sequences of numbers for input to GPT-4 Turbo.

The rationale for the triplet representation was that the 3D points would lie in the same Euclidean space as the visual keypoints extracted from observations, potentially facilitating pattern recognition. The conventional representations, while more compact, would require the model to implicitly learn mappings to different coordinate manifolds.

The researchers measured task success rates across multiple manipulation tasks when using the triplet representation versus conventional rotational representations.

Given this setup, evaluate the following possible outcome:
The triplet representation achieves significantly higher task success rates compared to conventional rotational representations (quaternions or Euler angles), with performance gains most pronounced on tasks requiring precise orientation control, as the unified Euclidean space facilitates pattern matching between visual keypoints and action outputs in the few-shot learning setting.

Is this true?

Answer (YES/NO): NO